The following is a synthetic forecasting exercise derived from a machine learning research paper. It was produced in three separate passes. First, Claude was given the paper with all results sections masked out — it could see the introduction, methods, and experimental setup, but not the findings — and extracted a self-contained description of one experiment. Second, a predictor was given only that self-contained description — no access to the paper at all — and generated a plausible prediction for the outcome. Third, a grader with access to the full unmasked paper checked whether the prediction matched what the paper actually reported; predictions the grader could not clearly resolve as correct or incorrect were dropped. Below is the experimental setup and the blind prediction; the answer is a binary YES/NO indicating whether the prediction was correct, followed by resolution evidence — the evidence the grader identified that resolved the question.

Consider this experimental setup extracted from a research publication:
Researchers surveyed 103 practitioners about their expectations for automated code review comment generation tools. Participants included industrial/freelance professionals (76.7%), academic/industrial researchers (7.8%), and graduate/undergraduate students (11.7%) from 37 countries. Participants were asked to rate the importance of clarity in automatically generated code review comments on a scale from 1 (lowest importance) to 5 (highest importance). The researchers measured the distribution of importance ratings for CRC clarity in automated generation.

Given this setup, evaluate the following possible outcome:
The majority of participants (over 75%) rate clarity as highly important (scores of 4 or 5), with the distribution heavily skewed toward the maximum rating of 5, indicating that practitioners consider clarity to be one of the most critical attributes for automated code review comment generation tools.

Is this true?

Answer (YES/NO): NO